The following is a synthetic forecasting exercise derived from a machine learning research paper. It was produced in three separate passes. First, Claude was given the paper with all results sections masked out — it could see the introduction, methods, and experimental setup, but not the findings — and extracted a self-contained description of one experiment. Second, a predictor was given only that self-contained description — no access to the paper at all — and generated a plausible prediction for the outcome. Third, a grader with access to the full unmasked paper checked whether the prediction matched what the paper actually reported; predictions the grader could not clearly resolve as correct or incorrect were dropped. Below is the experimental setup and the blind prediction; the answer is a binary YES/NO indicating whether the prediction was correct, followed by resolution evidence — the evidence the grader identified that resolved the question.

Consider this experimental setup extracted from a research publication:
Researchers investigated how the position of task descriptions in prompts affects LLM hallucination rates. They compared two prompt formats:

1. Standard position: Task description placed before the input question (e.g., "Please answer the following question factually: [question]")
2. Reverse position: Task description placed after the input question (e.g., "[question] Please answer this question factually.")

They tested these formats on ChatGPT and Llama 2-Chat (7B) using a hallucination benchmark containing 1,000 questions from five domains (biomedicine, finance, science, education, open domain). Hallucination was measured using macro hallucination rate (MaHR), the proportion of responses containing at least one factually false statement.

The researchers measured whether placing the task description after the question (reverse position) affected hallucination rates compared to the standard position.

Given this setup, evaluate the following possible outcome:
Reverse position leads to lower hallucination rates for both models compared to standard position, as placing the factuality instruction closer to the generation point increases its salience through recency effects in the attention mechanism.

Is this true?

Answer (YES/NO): NO